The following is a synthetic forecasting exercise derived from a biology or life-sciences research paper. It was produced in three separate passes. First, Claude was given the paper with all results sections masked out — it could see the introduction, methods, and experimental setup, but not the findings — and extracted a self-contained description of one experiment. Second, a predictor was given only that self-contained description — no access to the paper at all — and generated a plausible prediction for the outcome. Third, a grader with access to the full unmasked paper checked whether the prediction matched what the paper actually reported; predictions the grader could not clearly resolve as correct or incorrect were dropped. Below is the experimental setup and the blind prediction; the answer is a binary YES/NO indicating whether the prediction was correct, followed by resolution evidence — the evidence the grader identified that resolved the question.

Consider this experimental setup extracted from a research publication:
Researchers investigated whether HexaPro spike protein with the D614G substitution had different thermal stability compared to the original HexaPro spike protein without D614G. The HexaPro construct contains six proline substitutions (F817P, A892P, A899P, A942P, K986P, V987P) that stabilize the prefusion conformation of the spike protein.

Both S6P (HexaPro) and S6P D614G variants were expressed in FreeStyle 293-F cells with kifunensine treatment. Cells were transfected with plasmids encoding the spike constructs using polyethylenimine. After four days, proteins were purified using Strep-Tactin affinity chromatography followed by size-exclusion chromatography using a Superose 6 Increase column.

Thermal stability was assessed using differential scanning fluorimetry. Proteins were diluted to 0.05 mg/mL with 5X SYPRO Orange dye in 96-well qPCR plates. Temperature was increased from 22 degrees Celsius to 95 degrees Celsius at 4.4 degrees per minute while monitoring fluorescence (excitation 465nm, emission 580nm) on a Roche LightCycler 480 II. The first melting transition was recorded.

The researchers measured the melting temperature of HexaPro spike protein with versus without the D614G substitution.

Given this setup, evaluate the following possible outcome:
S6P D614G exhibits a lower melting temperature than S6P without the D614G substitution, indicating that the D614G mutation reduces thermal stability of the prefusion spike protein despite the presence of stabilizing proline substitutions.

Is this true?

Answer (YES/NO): NO